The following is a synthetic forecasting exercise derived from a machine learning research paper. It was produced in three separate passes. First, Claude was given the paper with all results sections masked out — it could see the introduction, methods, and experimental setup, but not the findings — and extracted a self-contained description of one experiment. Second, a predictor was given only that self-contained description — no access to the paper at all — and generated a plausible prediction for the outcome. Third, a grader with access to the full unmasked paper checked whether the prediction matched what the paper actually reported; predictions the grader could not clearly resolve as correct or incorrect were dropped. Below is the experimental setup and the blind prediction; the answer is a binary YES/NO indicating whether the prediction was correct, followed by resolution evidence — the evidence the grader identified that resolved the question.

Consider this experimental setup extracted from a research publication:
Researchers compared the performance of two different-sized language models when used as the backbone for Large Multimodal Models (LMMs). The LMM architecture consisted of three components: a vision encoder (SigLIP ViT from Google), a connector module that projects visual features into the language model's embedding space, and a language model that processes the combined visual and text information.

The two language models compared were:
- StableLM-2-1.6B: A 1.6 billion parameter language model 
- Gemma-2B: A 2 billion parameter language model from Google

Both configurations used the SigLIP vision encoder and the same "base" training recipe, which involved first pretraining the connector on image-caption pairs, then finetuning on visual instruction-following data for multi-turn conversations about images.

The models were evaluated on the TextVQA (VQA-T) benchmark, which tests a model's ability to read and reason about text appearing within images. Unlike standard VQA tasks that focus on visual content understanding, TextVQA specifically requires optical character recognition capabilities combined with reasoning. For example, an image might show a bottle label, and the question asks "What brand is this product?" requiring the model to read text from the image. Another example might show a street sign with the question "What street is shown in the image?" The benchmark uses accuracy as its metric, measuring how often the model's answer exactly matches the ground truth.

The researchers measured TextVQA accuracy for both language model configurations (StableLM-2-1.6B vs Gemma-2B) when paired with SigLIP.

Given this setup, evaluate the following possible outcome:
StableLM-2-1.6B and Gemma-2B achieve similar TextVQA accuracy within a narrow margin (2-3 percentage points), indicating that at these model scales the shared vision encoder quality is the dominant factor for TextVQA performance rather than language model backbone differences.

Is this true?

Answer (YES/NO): NO